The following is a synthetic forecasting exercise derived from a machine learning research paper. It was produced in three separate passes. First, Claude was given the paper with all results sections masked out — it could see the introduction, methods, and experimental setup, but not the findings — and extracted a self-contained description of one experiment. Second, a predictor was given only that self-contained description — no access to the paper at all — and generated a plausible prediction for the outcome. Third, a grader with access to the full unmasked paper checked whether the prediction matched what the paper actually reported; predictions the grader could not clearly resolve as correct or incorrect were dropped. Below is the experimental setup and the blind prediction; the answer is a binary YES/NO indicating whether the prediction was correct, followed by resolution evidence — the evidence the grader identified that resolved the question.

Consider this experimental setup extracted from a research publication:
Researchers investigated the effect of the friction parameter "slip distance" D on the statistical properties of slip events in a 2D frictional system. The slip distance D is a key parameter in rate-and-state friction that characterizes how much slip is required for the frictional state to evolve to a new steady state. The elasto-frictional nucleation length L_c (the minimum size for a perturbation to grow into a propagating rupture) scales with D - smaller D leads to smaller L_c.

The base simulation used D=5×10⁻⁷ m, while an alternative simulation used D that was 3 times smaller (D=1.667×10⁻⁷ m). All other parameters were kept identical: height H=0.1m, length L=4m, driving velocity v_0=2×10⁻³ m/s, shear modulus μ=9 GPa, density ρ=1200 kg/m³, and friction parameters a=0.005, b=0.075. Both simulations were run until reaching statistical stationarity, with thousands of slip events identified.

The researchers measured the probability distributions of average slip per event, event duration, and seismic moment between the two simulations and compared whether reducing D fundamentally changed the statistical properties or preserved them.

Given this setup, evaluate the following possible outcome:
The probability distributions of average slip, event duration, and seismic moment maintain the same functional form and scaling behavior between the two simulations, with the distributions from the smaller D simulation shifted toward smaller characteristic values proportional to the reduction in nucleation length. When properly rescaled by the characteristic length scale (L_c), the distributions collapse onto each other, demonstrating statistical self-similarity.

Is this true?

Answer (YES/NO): NO